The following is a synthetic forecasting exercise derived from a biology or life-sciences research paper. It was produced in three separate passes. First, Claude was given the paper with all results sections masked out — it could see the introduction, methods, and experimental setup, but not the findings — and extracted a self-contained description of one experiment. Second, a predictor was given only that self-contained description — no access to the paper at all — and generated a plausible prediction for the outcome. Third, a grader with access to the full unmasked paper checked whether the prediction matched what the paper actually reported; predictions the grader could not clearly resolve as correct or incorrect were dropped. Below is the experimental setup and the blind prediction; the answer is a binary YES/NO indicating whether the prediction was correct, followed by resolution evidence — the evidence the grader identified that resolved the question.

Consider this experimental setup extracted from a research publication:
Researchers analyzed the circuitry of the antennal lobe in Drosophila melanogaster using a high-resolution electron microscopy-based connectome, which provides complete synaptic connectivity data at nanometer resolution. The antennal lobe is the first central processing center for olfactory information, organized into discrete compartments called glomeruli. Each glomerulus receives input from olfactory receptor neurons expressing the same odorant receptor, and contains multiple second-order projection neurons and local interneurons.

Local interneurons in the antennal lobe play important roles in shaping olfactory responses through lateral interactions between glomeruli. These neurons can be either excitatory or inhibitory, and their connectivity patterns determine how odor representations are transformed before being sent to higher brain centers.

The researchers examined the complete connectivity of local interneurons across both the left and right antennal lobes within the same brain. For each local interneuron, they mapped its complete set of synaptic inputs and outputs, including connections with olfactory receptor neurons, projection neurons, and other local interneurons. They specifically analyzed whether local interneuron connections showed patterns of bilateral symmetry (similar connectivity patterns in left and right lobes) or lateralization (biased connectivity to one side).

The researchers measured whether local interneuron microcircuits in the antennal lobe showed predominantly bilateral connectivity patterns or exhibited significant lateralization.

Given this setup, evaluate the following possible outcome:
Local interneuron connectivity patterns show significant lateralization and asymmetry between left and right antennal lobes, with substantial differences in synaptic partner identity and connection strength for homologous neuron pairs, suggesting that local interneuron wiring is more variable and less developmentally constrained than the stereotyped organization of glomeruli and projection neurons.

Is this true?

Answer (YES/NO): NO